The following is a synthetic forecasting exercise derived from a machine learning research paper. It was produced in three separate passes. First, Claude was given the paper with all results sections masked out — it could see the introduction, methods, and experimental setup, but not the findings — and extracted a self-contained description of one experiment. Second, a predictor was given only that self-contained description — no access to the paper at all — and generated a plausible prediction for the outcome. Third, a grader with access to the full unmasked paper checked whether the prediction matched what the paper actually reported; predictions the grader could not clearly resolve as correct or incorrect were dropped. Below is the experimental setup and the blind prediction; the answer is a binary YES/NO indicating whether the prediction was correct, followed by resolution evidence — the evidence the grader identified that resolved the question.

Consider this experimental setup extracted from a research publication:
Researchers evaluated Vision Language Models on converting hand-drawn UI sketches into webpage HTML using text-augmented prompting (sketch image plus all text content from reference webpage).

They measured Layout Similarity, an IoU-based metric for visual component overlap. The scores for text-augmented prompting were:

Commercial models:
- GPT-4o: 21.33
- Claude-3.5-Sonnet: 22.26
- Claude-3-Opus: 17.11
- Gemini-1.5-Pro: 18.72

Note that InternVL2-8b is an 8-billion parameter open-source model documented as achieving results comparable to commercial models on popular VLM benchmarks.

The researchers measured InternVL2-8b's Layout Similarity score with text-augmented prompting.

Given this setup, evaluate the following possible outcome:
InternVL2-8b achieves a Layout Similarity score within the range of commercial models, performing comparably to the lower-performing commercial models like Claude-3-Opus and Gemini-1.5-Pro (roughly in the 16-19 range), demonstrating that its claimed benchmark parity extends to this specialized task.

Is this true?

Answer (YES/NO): NO